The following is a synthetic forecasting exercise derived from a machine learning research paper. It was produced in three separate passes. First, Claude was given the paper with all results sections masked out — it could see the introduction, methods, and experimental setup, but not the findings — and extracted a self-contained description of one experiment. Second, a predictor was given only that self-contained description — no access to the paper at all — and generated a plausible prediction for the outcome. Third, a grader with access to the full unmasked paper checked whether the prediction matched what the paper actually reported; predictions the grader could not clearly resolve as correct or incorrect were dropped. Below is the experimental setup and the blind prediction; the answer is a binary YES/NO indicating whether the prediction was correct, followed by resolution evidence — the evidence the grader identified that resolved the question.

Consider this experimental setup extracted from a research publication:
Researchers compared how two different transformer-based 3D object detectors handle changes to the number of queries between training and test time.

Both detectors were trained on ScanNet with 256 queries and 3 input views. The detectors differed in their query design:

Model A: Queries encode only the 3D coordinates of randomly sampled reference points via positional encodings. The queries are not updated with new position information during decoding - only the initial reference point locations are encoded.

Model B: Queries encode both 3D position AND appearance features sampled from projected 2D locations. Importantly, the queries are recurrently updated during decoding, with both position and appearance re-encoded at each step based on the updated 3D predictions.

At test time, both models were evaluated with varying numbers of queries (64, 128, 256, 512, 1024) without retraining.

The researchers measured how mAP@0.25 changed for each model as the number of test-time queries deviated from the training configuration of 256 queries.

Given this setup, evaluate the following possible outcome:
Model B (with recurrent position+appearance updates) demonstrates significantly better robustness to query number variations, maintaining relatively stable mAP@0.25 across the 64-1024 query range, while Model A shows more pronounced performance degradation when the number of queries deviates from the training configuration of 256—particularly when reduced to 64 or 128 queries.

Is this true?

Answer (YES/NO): YES